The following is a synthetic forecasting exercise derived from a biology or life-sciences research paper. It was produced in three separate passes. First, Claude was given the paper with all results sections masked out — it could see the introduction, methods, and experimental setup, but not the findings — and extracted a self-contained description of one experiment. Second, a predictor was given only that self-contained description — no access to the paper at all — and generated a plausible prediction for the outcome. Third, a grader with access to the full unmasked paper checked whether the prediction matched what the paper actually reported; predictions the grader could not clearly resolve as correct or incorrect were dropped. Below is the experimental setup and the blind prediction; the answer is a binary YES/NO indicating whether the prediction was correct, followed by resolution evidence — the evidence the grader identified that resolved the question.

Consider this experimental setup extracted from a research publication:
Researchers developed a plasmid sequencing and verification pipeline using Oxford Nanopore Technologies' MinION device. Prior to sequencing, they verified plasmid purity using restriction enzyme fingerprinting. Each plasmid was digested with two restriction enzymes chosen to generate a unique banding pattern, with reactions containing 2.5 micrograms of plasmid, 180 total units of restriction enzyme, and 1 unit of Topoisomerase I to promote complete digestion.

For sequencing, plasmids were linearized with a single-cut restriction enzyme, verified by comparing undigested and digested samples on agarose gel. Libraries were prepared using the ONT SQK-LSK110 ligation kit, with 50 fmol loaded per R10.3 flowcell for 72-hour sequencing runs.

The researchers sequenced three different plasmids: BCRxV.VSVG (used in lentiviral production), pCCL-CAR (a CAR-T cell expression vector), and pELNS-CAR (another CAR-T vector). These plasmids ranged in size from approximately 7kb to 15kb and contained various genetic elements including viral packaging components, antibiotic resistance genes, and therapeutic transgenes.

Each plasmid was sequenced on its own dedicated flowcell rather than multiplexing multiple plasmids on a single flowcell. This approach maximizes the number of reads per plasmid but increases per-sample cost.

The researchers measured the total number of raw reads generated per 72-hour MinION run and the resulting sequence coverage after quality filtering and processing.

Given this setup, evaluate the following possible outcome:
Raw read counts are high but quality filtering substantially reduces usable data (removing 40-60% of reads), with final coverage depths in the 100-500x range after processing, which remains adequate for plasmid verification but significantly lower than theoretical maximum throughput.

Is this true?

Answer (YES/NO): NO